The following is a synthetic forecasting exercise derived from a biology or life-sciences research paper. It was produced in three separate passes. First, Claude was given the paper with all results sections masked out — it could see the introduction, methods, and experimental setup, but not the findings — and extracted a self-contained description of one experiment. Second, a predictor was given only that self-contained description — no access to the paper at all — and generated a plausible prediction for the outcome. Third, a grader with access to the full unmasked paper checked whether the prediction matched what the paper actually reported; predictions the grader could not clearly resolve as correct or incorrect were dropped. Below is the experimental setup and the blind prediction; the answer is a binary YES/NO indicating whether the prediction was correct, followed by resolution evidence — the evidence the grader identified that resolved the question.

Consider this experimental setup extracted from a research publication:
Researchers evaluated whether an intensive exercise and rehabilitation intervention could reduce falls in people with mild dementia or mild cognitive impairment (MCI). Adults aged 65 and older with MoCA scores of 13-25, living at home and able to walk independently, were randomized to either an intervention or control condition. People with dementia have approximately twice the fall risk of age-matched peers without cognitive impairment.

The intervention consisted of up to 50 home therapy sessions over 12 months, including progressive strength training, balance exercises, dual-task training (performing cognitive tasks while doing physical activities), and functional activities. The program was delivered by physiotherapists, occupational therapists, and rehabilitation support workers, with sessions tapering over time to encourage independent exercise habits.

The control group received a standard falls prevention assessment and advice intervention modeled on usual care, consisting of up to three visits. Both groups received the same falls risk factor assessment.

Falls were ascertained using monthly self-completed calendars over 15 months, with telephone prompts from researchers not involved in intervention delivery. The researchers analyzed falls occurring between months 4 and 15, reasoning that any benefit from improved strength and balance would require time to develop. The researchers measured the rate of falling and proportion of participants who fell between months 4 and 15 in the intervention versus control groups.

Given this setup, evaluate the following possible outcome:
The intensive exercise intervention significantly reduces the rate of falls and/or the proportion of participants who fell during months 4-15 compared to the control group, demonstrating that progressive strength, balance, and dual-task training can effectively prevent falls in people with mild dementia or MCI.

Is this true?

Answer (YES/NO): NO